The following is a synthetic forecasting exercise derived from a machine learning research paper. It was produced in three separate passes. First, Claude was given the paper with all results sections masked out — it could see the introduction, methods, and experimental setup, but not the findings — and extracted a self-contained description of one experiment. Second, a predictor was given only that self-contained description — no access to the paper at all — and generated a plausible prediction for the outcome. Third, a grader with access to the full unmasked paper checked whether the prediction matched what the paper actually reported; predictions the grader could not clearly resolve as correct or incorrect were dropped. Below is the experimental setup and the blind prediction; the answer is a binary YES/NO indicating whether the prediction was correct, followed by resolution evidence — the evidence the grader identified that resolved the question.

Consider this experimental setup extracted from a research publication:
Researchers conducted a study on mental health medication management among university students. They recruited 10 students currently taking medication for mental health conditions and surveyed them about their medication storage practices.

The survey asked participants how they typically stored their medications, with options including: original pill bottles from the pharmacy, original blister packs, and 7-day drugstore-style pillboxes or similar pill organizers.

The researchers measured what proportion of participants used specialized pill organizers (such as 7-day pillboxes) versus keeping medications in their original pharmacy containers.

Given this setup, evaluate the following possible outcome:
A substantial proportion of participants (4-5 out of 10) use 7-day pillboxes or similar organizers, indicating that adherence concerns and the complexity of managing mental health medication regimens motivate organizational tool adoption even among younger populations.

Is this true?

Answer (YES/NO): NO